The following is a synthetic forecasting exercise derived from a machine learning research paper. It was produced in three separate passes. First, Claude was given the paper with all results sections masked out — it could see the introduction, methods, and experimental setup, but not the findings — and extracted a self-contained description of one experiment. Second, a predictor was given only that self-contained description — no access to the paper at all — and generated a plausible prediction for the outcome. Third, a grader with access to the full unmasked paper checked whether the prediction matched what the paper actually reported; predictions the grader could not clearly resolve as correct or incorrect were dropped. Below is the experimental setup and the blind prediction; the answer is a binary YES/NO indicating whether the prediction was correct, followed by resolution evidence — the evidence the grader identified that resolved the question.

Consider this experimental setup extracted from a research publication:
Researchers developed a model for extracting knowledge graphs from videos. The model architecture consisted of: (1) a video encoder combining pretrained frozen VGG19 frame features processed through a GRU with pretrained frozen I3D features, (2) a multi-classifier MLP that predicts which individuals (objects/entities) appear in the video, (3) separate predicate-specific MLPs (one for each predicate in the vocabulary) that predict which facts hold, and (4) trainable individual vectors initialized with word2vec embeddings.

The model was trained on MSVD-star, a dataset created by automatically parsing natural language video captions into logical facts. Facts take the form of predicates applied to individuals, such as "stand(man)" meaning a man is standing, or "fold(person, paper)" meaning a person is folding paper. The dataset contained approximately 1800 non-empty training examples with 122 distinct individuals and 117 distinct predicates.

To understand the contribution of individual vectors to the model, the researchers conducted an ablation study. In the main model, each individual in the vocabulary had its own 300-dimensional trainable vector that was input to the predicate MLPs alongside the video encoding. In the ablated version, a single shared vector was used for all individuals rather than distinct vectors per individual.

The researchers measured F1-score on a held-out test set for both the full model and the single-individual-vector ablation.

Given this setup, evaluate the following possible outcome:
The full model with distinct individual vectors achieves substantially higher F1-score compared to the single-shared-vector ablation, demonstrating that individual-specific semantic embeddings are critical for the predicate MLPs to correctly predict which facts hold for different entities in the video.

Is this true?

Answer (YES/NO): NO